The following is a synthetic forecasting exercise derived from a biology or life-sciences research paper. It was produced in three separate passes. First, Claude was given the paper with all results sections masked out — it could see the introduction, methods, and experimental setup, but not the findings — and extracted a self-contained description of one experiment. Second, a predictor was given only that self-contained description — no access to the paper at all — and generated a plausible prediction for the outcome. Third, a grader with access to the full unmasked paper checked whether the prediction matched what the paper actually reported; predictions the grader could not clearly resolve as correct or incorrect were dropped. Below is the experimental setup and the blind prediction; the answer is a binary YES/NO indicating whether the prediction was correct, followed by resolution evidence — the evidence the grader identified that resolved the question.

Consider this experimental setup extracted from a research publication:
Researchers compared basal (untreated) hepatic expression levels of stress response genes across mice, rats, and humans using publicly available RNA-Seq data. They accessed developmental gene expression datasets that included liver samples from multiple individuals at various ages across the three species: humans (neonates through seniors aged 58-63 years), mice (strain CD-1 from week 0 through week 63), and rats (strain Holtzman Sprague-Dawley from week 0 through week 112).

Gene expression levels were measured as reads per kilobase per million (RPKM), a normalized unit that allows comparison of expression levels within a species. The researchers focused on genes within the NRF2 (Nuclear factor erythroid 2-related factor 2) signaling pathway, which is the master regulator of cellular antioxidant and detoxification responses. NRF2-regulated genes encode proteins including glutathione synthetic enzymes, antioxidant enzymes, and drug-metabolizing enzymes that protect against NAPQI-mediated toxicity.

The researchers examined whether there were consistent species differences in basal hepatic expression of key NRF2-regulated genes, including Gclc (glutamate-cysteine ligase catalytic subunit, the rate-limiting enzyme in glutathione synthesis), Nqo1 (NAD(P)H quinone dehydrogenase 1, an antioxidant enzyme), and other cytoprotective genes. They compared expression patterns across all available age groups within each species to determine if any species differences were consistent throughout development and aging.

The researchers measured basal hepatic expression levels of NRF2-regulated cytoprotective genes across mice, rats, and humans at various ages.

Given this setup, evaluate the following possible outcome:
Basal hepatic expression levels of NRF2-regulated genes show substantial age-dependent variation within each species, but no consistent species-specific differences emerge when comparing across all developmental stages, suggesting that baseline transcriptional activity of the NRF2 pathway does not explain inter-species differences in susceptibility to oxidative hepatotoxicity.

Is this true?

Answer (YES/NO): NO